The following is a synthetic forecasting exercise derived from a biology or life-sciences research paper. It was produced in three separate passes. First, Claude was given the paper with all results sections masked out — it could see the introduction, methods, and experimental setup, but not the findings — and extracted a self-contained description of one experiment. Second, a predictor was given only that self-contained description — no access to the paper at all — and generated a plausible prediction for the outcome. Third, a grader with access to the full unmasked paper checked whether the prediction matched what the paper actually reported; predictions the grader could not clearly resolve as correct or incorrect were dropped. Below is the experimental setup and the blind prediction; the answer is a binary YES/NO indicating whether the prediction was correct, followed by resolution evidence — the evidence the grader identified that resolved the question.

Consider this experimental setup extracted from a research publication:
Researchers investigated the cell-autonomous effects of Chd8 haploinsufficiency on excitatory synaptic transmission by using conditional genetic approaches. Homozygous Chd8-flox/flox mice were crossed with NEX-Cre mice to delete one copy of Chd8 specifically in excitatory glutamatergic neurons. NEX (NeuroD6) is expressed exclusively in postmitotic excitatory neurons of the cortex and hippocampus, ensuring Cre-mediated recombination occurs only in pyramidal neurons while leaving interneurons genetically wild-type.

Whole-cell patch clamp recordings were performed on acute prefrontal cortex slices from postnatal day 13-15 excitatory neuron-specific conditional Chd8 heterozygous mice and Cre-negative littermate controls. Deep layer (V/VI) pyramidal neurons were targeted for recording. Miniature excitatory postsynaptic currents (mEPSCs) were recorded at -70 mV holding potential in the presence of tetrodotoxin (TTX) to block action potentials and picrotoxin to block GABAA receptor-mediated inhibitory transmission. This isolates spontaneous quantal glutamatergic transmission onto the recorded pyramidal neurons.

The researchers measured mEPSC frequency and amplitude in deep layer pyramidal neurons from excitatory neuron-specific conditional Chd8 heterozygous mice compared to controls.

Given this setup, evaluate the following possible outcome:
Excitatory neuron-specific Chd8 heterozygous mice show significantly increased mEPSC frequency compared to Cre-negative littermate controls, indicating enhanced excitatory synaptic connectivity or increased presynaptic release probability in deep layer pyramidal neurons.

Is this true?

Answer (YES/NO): NO